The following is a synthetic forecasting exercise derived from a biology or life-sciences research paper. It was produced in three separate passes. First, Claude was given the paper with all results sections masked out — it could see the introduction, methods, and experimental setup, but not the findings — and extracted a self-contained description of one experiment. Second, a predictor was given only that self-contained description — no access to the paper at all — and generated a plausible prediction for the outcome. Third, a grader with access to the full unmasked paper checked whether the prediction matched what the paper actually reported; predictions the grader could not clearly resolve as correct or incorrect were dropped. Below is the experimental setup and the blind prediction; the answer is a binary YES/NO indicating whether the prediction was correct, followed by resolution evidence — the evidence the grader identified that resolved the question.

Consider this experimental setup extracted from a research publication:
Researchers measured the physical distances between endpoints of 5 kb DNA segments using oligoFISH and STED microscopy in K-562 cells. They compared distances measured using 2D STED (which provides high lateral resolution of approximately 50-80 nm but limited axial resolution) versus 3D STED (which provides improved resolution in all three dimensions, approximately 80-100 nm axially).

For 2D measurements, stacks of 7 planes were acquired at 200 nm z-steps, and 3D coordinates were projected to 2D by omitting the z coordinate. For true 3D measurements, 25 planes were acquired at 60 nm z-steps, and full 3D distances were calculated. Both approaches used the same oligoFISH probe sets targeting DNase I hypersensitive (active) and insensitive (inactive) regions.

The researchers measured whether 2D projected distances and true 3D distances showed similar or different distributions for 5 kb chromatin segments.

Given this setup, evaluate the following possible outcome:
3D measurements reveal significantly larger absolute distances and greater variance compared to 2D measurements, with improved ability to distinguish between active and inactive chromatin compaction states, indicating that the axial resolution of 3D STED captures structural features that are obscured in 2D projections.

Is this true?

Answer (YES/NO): NO